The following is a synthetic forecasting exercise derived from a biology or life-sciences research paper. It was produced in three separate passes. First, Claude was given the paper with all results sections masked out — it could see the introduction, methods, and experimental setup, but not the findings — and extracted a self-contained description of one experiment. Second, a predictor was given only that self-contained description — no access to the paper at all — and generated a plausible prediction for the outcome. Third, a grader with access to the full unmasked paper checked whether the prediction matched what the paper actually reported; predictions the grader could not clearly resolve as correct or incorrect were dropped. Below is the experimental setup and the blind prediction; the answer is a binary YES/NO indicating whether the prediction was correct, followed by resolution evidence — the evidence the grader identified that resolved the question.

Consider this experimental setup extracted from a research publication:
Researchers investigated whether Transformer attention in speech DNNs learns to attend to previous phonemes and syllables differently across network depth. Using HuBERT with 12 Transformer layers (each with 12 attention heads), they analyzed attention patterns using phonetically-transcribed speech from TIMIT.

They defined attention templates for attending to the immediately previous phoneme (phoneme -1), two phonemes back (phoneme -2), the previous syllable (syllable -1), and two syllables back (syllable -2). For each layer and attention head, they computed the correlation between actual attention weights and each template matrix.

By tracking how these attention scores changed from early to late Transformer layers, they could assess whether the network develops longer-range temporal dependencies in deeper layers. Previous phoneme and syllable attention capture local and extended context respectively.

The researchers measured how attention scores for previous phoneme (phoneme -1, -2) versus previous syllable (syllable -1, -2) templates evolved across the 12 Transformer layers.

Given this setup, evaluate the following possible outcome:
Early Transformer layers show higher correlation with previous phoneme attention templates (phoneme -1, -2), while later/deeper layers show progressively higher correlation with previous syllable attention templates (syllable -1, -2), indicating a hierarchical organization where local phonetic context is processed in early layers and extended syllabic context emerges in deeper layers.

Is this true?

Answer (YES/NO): NO